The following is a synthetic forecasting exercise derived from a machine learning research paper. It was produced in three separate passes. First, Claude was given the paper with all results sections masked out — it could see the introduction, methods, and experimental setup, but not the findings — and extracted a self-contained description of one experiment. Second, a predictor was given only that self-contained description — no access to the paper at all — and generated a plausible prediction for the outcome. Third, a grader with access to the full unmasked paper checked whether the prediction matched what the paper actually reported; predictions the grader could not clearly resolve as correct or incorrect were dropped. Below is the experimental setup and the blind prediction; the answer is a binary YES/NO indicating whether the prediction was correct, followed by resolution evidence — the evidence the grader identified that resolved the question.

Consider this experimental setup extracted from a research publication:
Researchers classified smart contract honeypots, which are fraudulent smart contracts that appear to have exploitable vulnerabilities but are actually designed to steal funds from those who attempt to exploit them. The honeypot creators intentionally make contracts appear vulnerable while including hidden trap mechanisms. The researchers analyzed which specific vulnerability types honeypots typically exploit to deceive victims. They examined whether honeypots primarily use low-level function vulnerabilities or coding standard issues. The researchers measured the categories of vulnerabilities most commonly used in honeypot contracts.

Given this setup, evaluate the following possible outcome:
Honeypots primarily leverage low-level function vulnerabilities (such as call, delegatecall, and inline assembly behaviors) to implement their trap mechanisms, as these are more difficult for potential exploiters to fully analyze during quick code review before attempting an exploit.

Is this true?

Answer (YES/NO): NO